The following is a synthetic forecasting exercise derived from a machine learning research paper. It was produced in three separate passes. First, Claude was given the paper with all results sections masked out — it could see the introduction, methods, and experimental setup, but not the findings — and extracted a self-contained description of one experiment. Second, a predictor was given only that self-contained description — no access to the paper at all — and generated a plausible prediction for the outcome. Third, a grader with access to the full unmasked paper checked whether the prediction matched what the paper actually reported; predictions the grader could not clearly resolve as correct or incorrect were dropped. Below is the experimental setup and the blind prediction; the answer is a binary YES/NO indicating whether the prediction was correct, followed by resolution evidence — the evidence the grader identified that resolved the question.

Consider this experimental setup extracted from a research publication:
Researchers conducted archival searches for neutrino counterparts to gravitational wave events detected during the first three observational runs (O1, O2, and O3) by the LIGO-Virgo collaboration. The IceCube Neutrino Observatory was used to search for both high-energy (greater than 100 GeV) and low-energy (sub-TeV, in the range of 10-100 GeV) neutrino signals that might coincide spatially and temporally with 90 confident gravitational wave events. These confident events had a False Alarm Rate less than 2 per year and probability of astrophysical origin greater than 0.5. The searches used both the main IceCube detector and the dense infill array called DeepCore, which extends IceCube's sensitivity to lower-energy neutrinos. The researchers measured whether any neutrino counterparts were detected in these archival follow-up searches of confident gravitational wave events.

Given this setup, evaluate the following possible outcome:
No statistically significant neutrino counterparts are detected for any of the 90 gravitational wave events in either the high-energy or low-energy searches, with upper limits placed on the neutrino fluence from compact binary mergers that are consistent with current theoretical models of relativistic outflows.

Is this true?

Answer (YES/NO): YES